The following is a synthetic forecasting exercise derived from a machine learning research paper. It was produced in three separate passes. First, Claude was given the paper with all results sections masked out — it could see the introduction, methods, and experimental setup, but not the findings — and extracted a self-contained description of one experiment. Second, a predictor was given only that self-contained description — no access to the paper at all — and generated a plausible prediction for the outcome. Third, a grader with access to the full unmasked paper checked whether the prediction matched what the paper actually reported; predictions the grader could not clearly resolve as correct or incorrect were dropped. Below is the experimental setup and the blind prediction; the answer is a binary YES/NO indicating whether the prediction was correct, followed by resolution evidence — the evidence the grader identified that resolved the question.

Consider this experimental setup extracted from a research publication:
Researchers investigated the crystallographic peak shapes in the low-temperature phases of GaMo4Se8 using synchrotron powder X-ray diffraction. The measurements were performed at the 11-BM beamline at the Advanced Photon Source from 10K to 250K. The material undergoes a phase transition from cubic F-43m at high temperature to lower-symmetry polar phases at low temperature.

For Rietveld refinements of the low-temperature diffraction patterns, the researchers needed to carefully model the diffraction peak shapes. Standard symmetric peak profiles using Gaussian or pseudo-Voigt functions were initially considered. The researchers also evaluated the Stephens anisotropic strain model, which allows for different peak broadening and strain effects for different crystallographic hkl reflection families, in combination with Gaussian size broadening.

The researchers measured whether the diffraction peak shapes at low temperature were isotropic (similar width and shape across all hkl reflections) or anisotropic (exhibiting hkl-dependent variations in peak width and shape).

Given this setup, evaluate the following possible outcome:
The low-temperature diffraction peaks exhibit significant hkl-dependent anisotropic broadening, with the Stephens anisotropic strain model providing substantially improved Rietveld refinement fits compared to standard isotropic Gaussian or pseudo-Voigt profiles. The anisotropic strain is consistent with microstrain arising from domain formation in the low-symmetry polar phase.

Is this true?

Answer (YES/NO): YES